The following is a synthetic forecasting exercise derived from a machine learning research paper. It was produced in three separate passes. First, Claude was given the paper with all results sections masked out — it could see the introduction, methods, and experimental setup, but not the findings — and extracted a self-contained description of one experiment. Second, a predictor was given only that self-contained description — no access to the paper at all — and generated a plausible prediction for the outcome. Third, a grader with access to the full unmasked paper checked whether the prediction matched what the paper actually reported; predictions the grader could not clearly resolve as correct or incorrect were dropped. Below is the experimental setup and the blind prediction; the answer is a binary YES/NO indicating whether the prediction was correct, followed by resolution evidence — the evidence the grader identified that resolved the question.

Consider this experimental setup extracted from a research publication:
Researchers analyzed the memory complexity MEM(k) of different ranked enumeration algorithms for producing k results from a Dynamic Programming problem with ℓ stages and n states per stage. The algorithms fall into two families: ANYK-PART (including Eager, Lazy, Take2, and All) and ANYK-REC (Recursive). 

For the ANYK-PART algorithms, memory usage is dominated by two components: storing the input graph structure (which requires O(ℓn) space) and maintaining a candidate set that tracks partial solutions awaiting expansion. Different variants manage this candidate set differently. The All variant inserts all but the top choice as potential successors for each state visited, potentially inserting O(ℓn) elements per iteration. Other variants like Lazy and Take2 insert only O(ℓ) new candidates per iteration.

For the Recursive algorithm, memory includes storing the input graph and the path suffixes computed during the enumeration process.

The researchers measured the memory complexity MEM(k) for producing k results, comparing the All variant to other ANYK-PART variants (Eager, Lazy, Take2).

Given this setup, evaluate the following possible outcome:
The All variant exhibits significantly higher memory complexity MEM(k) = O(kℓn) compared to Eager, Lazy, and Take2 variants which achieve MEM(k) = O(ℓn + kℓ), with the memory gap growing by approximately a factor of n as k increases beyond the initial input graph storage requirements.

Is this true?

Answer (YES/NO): NO